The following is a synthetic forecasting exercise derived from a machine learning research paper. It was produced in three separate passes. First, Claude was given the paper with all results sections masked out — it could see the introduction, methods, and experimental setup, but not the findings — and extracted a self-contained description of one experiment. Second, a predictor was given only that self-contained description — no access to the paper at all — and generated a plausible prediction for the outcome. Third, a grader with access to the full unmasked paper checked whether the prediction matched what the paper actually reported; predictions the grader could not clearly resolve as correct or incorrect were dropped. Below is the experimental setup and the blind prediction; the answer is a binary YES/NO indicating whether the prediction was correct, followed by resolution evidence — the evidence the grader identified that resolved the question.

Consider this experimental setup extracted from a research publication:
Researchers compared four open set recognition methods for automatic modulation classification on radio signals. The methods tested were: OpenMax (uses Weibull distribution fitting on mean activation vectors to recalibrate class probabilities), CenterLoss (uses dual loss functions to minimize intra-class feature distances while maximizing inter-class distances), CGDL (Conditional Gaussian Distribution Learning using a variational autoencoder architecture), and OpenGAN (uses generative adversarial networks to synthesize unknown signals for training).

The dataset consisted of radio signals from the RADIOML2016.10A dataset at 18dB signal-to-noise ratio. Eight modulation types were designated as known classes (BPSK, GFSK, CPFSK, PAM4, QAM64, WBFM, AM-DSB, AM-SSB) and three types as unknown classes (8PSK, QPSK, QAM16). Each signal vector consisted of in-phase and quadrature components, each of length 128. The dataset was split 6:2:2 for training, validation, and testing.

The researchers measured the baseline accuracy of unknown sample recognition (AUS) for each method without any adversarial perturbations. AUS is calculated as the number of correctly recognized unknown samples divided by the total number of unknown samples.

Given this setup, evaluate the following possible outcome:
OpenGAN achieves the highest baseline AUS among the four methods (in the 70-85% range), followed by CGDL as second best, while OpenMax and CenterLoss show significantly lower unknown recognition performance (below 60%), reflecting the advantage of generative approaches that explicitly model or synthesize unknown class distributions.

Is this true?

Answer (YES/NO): NO